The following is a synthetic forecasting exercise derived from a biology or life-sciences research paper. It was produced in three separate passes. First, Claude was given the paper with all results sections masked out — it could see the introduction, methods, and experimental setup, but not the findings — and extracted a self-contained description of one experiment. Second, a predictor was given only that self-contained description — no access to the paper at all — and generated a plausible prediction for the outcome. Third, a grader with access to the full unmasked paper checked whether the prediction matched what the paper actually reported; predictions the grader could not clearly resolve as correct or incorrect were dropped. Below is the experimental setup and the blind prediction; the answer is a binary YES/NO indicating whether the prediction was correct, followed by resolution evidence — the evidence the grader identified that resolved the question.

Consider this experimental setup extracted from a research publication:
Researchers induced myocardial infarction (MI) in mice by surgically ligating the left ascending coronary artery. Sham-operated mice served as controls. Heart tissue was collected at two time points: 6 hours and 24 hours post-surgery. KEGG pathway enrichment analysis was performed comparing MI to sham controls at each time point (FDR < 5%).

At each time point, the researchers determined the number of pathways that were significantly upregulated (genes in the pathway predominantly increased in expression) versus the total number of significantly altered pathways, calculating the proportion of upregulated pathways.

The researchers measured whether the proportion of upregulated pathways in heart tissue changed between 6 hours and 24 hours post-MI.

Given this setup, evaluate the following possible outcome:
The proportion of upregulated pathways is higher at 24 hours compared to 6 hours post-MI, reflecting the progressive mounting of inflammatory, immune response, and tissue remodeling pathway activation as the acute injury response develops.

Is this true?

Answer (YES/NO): YES